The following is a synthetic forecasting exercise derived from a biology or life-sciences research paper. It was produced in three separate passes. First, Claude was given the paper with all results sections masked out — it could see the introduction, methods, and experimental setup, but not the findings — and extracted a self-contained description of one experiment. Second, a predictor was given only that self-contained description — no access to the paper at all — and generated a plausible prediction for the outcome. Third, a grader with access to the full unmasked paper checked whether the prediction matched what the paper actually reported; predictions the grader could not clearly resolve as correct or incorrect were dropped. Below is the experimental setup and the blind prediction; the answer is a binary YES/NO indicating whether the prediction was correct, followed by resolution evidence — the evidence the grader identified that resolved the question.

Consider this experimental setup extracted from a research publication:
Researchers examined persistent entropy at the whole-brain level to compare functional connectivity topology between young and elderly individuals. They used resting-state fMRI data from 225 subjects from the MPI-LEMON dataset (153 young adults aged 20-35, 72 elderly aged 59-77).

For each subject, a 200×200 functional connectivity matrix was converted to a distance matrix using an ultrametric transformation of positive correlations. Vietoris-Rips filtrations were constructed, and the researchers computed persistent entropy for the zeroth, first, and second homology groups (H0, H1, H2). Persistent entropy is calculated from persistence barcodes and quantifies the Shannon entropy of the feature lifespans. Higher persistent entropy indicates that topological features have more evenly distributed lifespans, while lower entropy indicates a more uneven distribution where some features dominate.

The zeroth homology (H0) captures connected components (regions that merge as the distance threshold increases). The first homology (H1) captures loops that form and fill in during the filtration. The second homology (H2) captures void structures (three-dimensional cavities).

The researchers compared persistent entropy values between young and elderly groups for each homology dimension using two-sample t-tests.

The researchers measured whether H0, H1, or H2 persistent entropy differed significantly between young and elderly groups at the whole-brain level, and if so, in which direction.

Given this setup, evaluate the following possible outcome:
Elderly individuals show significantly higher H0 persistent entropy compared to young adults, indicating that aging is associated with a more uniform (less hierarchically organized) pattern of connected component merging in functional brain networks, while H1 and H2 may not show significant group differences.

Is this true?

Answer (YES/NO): NO